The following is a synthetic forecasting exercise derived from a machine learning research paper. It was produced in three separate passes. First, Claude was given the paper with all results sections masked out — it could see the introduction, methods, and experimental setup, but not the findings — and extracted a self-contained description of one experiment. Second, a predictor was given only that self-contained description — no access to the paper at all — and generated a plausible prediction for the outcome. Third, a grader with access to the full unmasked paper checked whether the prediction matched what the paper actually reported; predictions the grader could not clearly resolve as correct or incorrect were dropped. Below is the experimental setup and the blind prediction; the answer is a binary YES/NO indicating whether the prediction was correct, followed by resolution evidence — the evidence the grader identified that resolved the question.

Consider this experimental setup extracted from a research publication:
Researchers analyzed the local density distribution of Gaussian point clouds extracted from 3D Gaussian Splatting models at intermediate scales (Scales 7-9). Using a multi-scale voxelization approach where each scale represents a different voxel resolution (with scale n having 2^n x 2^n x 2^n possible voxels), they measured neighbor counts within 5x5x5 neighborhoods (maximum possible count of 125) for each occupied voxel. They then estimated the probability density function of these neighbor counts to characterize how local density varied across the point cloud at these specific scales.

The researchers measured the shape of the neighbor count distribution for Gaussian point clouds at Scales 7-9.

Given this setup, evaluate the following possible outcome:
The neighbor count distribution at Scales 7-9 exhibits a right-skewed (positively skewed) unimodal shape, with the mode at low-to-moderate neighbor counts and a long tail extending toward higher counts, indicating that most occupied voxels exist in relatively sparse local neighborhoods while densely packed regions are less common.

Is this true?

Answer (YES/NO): NO